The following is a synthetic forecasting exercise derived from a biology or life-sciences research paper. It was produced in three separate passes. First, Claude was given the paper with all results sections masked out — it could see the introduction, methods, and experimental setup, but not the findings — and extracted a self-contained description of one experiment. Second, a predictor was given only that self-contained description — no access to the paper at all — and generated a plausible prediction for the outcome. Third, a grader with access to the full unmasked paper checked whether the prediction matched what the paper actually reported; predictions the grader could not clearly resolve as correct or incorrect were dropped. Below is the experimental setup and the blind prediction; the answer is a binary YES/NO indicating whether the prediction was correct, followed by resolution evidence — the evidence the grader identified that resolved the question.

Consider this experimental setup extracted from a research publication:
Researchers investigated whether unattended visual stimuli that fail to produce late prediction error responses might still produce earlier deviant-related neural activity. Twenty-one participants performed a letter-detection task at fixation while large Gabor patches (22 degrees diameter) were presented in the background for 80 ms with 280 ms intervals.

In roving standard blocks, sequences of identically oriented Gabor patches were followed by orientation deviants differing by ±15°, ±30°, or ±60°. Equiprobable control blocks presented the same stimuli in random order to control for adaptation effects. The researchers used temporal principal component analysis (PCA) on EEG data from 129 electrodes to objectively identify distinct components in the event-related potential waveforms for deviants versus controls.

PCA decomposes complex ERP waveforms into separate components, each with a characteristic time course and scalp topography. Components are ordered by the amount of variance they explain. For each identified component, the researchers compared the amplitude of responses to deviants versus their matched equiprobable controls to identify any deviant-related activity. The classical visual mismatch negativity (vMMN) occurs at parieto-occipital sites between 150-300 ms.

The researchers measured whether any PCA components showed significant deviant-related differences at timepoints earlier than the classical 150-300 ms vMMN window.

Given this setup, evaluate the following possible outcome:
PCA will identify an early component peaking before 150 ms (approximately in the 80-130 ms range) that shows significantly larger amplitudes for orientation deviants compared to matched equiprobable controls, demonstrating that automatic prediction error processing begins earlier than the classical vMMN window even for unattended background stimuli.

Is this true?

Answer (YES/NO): YES